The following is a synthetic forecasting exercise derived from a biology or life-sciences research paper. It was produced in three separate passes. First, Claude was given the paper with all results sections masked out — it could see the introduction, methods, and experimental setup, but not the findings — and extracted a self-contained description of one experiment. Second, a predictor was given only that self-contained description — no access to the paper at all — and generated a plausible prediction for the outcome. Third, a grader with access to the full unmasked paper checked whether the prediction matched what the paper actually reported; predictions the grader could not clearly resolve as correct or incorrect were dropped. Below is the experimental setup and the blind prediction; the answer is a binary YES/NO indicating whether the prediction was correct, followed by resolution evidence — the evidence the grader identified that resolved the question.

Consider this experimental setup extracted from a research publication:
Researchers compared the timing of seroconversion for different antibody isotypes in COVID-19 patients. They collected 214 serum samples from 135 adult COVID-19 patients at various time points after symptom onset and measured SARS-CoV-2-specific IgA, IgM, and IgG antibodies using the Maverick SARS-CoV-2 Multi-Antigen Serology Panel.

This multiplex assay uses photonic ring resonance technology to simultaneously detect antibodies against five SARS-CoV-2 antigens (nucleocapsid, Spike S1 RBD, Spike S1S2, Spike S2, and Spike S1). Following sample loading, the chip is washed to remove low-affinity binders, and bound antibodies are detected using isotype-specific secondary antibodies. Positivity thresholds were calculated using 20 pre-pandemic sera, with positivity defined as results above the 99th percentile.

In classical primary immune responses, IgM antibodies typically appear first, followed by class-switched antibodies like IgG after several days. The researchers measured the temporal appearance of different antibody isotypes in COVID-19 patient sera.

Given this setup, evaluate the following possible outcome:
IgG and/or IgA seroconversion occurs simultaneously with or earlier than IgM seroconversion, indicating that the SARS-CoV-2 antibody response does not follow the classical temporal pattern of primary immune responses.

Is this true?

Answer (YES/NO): YES